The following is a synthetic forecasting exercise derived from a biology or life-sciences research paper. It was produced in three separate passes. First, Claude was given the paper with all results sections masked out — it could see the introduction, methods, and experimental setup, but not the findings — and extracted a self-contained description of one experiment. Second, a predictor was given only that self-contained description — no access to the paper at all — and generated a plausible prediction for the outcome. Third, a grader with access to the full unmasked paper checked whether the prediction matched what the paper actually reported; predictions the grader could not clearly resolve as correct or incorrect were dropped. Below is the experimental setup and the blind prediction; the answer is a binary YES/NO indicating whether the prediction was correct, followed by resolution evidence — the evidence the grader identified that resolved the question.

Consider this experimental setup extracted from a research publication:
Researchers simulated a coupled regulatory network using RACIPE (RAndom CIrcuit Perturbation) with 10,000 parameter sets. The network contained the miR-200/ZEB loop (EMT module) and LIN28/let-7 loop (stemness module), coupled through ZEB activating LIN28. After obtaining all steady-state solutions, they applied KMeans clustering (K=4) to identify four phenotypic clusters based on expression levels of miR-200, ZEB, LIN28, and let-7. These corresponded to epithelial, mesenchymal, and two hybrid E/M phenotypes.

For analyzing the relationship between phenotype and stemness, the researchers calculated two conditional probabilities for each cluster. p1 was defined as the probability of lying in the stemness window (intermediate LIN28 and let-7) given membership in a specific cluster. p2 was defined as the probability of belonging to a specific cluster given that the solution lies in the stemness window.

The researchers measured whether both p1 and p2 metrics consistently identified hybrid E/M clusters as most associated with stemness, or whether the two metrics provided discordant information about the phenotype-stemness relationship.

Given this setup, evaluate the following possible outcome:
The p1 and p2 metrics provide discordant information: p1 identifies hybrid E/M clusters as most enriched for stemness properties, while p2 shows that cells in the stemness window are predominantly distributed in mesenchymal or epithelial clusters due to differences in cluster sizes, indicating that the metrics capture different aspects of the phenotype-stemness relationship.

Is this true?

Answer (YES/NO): NO